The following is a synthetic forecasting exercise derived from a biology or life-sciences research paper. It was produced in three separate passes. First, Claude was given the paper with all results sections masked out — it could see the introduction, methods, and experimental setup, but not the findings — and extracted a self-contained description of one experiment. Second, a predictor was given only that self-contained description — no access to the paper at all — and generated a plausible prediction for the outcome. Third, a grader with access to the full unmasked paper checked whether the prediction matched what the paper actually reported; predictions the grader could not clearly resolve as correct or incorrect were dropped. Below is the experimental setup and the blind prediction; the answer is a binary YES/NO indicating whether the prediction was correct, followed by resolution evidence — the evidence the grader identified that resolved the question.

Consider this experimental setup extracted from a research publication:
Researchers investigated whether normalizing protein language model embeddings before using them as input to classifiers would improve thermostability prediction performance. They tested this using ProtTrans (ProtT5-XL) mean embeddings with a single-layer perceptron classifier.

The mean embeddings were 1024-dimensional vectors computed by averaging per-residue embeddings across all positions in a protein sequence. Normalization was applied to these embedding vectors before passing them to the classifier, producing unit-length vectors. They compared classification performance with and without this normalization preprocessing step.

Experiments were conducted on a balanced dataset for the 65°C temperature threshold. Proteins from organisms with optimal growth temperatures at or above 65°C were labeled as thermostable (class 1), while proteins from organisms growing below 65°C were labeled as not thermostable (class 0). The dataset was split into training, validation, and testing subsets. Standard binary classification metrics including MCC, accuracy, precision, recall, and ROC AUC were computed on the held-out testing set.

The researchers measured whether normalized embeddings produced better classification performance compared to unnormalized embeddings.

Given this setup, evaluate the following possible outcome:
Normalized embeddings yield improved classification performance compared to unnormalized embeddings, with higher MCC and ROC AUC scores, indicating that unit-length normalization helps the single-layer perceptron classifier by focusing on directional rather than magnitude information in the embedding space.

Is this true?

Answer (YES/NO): YES